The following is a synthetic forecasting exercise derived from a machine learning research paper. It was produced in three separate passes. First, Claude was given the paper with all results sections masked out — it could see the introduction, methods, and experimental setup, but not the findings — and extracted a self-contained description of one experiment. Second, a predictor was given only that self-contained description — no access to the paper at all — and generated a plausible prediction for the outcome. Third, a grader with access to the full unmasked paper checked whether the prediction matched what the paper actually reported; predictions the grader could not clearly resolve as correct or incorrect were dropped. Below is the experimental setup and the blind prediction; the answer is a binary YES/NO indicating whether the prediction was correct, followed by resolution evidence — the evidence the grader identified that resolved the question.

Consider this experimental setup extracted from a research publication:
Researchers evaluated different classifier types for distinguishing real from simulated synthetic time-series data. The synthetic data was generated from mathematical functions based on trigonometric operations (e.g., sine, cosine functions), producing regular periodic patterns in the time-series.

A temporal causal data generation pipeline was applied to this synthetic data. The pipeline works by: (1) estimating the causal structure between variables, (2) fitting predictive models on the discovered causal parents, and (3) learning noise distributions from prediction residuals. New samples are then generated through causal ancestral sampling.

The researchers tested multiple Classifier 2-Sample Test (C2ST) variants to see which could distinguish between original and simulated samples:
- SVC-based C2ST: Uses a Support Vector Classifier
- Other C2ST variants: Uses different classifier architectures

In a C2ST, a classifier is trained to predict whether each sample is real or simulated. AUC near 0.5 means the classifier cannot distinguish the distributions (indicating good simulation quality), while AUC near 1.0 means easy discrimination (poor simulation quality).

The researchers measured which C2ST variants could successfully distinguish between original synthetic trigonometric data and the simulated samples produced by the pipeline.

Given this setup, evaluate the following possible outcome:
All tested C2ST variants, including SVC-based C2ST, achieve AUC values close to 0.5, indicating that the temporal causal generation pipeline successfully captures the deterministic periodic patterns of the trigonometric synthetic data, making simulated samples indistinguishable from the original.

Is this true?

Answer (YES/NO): NO